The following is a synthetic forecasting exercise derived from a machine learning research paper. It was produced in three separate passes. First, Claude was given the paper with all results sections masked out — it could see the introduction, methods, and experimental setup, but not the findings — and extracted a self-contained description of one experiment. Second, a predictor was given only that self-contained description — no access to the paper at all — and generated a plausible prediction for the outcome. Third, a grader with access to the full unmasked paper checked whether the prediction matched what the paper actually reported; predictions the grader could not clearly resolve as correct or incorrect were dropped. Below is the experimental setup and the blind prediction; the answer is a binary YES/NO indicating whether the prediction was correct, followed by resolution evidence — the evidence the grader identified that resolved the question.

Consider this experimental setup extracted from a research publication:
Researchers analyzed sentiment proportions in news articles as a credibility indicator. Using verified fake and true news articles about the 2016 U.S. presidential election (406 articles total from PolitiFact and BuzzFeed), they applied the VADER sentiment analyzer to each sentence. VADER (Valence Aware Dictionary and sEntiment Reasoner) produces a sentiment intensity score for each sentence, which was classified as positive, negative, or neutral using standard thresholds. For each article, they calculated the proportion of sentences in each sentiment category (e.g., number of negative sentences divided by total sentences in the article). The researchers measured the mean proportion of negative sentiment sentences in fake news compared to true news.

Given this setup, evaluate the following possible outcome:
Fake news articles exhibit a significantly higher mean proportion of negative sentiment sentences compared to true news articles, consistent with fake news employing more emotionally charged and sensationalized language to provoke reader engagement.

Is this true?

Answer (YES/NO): NO